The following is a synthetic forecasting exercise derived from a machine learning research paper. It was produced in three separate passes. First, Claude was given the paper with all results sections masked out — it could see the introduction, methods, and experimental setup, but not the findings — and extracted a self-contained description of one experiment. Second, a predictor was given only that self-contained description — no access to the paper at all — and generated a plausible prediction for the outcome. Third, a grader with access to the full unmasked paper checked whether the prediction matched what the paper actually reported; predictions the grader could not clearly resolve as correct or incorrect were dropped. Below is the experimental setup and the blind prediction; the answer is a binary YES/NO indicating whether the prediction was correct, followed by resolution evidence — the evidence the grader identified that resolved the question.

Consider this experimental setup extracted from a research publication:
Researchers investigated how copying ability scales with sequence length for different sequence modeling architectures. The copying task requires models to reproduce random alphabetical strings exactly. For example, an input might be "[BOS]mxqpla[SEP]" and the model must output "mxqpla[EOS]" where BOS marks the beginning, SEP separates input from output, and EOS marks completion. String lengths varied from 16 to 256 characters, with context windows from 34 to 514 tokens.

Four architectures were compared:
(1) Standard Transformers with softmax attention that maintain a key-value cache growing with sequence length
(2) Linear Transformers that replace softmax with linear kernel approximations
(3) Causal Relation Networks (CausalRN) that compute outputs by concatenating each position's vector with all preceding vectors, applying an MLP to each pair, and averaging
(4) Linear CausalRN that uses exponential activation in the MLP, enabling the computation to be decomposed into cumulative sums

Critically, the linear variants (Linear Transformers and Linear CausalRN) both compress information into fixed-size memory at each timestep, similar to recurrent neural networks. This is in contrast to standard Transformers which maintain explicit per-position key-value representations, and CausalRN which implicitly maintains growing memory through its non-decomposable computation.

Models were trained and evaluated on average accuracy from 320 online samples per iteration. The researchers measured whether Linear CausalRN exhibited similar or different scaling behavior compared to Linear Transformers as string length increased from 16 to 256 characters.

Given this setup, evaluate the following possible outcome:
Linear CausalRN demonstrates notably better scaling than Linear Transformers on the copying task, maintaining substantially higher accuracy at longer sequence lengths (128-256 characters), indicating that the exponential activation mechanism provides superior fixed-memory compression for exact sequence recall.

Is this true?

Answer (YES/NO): NO